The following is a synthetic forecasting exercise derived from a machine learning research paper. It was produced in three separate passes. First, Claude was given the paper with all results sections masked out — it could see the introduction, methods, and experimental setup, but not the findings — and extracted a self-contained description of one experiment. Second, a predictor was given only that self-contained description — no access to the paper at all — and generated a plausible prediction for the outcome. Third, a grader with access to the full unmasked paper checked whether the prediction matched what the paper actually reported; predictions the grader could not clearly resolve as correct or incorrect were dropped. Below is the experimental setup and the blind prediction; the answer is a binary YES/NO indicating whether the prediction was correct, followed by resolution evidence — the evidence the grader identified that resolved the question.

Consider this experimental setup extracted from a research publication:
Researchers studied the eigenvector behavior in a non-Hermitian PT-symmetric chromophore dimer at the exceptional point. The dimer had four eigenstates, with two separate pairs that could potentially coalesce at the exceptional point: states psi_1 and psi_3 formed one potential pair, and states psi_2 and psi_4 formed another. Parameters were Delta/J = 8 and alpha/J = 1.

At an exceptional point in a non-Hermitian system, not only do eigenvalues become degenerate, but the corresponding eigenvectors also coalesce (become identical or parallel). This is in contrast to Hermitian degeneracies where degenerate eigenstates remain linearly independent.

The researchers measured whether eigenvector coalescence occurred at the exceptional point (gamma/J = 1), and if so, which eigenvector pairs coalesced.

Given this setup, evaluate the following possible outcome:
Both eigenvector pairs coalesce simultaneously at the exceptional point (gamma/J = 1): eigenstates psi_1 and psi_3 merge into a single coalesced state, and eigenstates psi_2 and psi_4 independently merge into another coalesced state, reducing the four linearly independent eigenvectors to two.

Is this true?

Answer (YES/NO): YES